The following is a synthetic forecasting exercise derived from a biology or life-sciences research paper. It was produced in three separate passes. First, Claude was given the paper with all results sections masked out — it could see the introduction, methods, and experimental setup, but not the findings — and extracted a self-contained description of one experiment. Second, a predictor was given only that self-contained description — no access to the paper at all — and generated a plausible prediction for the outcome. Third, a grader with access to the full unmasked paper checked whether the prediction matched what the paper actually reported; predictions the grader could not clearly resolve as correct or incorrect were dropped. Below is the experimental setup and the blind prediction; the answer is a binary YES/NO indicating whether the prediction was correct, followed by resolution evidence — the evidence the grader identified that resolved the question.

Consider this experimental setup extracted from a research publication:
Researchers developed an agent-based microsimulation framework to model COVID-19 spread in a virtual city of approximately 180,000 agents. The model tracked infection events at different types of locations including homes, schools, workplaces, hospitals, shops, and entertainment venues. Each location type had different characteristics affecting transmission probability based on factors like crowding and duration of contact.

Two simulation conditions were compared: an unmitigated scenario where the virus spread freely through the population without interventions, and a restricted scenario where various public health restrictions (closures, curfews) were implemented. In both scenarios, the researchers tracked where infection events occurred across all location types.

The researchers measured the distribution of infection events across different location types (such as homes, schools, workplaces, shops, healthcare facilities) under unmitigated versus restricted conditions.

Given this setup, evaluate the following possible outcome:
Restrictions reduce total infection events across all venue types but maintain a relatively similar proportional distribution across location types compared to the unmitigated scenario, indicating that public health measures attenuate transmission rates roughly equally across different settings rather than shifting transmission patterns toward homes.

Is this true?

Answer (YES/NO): NO